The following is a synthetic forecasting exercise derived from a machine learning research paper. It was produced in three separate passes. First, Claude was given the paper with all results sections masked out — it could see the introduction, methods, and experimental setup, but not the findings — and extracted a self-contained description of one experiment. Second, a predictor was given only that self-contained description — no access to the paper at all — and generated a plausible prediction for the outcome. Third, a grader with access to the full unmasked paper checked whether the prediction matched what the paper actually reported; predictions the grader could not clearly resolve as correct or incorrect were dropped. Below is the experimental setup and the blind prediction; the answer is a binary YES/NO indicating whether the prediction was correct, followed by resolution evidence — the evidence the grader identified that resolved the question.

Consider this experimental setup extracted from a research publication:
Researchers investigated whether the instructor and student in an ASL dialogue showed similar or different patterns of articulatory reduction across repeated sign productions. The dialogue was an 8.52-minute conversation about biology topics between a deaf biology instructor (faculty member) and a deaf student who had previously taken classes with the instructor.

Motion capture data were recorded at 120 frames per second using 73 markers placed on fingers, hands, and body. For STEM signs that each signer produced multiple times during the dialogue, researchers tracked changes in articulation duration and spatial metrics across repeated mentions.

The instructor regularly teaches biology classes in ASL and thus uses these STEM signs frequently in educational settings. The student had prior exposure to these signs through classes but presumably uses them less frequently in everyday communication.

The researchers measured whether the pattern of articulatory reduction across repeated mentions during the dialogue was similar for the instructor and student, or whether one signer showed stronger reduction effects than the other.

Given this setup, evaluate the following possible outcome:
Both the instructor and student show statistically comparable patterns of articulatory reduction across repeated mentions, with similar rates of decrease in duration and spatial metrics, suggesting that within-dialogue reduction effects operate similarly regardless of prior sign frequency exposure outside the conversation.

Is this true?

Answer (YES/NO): NO